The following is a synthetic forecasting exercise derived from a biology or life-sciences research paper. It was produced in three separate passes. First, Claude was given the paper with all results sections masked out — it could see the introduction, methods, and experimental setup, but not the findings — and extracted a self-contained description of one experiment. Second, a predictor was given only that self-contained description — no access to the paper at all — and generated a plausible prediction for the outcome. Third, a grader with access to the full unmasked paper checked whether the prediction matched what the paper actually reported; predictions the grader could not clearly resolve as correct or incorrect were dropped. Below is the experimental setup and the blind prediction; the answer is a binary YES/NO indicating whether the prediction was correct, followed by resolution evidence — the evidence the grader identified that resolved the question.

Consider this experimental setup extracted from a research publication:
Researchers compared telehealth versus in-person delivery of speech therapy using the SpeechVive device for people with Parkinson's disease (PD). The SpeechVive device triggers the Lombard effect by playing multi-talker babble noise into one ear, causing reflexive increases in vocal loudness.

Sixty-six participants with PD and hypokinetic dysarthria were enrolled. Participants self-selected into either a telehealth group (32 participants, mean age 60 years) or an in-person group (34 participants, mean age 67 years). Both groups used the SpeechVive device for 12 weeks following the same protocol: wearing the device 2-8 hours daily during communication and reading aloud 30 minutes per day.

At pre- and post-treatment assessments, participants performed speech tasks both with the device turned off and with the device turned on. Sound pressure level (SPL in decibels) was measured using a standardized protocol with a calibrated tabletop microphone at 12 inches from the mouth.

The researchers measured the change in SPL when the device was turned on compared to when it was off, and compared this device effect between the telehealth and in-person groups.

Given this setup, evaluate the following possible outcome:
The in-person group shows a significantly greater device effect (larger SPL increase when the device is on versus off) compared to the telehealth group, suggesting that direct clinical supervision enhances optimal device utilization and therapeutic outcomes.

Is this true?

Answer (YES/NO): YES